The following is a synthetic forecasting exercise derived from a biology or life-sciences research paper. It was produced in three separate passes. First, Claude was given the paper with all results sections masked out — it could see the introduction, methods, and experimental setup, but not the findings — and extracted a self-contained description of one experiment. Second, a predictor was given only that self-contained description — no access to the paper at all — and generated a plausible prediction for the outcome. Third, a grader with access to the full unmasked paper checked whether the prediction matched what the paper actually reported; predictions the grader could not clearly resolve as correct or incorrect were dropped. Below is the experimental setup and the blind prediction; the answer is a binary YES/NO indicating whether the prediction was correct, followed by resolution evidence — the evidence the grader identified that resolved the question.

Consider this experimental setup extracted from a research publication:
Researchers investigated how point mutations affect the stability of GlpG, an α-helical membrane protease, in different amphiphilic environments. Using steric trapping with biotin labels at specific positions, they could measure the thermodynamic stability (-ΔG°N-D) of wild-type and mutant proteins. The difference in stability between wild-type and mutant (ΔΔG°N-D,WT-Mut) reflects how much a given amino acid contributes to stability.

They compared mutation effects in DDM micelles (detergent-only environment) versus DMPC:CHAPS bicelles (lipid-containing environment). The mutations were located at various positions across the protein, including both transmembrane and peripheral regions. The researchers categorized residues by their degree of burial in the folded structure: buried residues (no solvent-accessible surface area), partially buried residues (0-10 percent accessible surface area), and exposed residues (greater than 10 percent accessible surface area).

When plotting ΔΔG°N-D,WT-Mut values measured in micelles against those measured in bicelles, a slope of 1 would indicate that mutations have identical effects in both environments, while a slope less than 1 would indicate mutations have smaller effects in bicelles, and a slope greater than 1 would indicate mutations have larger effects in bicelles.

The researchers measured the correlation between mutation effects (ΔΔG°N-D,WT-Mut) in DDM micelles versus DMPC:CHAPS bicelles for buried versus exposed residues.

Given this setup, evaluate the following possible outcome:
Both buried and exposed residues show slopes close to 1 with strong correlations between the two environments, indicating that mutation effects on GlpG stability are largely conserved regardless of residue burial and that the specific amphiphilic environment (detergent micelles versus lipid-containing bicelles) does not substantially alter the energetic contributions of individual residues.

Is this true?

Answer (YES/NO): NO